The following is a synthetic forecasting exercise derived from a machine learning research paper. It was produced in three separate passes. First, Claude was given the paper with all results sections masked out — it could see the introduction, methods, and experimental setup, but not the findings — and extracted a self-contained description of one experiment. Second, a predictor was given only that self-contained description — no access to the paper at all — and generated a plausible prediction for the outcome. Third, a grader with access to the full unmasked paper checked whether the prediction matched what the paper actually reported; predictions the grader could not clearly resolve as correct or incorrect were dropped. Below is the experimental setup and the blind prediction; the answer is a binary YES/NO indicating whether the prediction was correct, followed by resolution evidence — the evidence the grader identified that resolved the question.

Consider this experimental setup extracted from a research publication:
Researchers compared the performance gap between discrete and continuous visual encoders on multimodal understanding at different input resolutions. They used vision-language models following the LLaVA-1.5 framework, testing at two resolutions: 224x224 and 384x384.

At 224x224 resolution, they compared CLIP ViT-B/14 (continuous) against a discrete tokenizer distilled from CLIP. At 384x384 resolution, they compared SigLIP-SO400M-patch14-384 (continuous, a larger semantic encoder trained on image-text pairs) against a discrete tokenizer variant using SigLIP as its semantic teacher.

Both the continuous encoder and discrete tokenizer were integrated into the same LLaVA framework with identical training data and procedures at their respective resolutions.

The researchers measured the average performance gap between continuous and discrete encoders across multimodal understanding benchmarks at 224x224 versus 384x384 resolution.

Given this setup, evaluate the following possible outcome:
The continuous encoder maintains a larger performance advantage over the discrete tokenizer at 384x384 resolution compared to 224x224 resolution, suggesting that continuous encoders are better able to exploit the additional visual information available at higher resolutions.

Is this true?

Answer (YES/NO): NO